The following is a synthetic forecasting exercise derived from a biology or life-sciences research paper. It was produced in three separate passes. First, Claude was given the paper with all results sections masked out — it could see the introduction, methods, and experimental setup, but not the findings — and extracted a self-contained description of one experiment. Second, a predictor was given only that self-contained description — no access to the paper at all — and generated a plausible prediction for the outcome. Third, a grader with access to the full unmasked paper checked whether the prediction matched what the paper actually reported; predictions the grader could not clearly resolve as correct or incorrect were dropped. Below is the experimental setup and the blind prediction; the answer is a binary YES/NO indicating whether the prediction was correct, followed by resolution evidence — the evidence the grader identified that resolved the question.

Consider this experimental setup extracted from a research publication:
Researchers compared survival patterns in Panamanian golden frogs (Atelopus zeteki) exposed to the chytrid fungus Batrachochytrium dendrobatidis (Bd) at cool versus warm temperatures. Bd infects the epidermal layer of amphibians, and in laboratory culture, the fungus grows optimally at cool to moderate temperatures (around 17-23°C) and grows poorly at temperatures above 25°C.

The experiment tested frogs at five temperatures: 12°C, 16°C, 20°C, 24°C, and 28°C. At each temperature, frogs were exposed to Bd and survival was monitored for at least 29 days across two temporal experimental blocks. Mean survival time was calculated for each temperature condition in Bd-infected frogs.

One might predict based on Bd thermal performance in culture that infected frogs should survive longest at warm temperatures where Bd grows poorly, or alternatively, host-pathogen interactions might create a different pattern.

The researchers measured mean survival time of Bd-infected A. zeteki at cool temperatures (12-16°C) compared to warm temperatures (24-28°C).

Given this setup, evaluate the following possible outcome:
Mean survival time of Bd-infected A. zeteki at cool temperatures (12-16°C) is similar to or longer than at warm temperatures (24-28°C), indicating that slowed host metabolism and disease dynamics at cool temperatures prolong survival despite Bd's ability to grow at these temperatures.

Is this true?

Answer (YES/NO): YES